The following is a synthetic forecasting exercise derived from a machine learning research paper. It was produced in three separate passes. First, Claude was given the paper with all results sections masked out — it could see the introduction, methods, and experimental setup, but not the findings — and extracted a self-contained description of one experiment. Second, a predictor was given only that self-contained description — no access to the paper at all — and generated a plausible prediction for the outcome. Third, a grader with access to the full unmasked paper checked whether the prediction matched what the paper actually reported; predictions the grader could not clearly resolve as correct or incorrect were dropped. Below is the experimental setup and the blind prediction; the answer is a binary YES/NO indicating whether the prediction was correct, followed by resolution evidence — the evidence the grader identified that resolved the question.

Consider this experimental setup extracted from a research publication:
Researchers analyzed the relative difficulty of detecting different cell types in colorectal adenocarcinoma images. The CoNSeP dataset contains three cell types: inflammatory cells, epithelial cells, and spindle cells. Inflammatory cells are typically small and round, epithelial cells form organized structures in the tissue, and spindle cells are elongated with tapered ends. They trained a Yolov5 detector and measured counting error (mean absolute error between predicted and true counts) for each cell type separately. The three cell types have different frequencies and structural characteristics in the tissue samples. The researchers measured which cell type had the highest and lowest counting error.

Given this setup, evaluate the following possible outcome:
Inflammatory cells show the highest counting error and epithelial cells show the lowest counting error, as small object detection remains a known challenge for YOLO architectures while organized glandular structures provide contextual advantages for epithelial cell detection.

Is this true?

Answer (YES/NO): NO